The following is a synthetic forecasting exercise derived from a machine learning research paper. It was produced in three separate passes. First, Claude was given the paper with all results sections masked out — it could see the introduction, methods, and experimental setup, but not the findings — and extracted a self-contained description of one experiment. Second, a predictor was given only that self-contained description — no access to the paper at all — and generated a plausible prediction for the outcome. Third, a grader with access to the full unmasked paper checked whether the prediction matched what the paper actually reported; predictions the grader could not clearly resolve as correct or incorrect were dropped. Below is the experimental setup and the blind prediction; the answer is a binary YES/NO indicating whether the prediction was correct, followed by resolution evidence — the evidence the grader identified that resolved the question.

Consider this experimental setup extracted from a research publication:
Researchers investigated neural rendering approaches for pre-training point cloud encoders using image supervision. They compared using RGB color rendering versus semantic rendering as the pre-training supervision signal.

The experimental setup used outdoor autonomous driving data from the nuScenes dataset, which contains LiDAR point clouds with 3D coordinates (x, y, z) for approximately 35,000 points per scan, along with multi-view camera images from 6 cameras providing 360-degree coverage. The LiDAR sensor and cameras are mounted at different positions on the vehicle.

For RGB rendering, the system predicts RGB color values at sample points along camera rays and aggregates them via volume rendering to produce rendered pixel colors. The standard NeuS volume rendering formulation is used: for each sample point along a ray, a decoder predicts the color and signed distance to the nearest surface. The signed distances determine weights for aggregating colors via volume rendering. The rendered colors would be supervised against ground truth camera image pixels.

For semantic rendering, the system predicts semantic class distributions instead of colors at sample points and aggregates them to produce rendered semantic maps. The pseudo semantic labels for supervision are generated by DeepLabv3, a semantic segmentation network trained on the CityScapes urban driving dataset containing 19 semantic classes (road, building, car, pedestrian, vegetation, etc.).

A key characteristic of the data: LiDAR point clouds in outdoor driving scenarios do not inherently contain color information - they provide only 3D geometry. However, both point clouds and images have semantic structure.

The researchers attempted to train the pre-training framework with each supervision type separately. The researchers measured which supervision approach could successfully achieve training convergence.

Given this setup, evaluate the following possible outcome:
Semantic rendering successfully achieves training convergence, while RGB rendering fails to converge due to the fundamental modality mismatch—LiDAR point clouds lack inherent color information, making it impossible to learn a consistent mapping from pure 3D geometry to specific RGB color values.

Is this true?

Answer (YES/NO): YES